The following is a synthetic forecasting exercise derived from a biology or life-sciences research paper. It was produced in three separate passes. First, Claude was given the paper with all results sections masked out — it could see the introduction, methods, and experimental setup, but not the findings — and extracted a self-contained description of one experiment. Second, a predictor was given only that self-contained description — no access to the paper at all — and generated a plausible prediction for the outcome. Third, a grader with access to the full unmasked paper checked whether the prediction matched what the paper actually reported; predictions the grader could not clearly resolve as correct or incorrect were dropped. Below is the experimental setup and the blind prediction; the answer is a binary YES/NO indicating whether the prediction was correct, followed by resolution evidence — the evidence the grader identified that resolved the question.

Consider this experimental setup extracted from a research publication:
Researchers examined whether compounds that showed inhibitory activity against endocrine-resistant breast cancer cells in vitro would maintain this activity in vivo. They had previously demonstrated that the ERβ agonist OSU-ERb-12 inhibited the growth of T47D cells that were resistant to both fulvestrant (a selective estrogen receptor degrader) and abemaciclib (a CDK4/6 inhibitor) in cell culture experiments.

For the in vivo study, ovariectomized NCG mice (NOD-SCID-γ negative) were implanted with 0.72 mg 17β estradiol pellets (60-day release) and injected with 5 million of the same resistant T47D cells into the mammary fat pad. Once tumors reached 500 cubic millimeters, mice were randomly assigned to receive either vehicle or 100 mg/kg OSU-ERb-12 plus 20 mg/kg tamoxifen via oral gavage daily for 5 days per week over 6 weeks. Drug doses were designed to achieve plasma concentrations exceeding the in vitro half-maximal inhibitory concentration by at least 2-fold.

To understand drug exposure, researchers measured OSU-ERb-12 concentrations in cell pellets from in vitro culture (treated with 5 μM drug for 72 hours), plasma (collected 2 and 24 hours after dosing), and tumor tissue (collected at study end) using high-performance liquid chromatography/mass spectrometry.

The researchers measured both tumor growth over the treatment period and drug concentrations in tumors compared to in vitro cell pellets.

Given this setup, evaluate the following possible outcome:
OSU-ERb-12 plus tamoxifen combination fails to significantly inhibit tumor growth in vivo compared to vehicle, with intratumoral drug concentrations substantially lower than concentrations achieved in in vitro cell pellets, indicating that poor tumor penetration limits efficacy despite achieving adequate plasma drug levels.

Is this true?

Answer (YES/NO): YES